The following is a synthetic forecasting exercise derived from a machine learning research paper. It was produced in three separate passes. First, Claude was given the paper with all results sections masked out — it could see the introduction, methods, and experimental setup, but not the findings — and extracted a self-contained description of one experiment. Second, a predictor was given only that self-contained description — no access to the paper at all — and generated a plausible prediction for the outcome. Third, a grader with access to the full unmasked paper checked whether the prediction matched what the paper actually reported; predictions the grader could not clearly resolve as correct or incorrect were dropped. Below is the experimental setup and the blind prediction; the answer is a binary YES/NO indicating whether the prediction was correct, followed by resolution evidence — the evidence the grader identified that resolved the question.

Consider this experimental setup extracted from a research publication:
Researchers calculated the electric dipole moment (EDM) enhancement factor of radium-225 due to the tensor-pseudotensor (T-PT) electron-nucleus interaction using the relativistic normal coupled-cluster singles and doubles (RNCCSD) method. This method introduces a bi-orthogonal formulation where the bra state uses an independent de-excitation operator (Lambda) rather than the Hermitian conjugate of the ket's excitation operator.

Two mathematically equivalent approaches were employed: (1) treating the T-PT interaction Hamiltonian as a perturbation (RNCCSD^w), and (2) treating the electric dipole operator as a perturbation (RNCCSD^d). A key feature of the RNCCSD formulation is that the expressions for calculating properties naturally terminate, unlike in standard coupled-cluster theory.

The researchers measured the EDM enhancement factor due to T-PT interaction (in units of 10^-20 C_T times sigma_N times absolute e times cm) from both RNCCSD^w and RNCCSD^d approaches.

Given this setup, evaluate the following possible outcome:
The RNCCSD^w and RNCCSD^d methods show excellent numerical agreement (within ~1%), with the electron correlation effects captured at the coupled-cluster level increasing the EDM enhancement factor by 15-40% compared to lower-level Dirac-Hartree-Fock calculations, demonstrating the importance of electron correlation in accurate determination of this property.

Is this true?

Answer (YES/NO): NO